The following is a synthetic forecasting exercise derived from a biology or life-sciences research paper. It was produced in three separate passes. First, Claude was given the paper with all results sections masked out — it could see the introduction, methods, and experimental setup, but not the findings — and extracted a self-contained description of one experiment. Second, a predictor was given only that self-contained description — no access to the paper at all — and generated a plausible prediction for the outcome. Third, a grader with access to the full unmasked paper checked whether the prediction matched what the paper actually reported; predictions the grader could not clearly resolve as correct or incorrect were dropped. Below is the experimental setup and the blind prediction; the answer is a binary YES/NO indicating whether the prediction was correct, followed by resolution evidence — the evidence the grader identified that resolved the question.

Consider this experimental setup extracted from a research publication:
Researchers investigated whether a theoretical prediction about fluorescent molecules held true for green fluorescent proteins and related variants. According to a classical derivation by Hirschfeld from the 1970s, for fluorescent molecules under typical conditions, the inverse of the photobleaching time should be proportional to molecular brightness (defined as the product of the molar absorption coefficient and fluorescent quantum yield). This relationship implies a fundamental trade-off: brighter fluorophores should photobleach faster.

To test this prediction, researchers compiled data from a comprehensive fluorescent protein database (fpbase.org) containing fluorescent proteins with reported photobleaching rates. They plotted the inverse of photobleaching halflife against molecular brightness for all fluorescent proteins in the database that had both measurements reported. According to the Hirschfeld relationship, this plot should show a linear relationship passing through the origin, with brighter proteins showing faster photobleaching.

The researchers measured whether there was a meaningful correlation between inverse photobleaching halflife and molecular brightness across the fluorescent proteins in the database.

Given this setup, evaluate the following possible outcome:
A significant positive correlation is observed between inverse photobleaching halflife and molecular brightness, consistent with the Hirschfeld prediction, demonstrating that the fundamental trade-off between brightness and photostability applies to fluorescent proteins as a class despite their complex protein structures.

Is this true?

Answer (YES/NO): NO